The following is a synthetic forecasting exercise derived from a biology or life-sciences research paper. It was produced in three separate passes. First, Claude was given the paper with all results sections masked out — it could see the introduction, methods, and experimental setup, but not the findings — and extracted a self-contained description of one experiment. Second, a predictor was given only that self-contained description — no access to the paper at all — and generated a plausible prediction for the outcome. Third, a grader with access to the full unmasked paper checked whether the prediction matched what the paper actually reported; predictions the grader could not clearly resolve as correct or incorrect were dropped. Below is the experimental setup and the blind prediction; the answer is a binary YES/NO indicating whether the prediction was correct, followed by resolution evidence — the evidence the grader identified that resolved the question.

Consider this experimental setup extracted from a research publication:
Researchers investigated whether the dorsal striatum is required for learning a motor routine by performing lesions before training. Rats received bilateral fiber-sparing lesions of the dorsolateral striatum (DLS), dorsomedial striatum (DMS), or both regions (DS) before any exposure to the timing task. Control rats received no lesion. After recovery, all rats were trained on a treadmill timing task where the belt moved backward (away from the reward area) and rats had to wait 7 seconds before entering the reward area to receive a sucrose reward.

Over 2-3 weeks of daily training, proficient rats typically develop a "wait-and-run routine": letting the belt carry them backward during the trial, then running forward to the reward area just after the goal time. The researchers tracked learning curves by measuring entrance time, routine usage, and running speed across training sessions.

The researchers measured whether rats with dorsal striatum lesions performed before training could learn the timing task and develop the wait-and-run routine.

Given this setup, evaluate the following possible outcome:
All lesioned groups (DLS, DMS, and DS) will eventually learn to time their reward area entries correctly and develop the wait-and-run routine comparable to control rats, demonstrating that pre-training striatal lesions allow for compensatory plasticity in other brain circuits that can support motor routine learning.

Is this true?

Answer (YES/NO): NO